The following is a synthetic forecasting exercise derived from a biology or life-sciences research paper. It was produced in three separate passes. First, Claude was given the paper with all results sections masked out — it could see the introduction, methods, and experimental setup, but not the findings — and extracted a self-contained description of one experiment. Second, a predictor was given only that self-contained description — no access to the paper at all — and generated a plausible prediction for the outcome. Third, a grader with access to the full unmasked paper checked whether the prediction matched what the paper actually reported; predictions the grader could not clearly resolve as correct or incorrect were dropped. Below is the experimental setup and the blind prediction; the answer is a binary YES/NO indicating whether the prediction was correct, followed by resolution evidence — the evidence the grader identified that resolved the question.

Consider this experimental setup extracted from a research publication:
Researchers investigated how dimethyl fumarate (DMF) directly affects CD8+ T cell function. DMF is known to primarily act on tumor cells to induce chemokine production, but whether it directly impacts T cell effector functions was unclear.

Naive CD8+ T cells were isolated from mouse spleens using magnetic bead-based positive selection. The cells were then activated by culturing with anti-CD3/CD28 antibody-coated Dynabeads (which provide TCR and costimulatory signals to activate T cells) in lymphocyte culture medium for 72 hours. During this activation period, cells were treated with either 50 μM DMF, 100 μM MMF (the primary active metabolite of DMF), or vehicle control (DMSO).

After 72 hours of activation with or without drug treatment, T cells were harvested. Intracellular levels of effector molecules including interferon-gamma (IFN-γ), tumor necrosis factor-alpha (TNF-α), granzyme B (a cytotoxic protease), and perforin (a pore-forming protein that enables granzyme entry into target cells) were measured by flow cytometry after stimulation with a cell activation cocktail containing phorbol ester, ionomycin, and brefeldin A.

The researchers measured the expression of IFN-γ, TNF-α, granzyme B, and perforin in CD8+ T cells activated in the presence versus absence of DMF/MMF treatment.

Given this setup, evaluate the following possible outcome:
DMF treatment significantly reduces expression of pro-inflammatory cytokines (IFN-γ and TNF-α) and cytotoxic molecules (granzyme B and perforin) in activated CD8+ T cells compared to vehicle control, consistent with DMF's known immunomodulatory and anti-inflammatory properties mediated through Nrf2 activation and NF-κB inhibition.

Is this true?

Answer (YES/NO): NO